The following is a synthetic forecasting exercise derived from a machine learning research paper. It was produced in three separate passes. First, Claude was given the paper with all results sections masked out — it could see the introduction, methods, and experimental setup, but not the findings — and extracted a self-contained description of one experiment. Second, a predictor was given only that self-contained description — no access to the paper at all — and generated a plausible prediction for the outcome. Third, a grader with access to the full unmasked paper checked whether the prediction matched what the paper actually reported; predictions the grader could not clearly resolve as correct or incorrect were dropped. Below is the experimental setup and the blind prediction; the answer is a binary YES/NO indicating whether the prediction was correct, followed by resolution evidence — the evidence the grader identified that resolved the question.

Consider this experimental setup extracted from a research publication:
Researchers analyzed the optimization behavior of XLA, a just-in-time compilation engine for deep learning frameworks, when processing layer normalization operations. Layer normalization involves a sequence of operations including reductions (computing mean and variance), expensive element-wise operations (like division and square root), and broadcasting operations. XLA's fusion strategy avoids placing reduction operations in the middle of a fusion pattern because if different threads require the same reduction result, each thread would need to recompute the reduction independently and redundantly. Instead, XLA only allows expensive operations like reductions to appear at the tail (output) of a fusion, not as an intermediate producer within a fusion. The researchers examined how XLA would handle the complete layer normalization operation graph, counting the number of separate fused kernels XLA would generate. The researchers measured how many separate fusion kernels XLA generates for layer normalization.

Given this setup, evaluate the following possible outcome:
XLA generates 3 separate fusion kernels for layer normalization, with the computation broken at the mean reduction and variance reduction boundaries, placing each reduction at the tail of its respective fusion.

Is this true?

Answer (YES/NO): NO